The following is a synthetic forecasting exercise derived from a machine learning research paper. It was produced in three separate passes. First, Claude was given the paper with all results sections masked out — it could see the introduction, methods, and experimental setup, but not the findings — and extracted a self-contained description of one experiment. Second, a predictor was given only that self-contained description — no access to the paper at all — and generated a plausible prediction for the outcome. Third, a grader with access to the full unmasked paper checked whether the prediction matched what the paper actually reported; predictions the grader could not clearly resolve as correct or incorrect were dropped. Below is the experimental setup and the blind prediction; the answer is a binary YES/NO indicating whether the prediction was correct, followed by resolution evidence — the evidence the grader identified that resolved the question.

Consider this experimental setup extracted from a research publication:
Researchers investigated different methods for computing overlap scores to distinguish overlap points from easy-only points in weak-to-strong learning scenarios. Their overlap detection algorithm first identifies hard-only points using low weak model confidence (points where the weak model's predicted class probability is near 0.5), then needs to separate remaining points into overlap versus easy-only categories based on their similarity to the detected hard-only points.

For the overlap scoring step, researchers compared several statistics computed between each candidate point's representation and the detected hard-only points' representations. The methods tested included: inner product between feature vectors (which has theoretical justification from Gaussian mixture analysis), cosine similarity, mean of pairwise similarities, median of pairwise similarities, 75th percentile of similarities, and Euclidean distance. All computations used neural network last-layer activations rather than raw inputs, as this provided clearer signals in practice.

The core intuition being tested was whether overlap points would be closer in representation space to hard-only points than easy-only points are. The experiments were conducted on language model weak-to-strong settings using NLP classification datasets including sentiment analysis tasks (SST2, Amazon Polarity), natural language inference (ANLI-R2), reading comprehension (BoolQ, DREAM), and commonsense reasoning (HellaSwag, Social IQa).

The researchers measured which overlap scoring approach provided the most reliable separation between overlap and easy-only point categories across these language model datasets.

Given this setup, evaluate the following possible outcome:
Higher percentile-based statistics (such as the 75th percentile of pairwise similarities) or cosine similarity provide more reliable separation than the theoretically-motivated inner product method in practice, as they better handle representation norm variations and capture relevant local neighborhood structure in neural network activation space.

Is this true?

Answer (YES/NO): YES